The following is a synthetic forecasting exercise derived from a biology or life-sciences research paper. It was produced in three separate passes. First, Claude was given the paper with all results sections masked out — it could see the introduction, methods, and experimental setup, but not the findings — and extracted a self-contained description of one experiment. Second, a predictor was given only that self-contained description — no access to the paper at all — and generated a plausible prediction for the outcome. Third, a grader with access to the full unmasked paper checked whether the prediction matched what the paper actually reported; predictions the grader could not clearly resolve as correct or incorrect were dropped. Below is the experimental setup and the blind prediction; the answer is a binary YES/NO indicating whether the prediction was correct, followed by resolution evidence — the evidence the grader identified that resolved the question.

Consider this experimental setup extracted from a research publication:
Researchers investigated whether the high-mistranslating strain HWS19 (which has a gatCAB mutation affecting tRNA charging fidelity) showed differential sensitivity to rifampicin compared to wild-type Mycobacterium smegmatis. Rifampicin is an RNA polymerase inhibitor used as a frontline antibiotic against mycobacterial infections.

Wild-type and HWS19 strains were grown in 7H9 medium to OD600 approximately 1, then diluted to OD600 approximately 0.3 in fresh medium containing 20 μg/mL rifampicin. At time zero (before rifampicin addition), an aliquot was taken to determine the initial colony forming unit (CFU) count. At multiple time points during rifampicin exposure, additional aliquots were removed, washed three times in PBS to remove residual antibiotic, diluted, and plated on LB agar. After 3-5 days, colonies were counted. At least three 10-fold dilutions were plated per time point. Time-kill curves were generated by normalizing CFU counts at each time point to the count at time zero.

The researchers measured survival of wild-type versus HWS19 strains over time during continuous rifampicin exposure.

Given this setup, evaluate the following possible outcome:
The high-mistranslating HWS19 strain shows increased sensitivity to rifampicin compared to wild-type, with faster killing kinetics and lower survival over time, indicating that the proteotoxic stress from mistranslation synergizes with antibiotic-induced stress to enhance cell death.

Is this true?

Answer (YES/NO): NO